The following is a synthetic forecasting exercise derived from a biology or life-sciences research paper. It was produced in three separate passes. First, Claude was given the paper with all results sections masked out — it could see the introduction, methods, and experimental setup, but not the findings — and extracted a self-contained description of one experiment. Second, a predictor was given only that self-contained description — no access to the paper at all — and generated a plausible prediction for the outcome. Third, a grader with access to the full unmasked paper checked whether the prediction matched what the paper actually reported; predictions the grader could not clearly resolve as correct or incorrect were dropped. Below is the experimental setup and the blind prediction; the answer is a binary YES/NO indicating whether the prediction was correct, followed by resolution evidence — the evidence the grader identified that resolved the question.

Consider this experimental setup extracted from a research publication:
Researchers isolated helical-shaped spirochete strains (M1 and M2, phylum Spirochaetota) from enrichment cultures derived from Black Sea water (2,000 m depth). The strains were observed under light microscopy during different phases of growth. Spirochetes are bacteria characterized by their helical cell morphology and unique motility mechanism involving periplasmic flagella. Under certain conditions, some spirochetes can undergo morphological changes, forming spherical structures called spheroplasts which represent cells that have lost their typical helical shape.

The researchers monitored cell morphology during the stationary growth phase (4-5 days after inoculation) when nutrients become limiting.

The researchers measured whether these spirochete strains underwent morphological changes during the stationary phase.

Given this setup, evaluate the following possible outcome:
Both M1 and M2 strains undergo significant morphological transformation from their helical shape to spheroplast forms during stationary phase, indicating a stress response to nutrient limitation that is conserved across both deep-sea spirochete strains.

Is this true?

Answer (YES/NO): YES